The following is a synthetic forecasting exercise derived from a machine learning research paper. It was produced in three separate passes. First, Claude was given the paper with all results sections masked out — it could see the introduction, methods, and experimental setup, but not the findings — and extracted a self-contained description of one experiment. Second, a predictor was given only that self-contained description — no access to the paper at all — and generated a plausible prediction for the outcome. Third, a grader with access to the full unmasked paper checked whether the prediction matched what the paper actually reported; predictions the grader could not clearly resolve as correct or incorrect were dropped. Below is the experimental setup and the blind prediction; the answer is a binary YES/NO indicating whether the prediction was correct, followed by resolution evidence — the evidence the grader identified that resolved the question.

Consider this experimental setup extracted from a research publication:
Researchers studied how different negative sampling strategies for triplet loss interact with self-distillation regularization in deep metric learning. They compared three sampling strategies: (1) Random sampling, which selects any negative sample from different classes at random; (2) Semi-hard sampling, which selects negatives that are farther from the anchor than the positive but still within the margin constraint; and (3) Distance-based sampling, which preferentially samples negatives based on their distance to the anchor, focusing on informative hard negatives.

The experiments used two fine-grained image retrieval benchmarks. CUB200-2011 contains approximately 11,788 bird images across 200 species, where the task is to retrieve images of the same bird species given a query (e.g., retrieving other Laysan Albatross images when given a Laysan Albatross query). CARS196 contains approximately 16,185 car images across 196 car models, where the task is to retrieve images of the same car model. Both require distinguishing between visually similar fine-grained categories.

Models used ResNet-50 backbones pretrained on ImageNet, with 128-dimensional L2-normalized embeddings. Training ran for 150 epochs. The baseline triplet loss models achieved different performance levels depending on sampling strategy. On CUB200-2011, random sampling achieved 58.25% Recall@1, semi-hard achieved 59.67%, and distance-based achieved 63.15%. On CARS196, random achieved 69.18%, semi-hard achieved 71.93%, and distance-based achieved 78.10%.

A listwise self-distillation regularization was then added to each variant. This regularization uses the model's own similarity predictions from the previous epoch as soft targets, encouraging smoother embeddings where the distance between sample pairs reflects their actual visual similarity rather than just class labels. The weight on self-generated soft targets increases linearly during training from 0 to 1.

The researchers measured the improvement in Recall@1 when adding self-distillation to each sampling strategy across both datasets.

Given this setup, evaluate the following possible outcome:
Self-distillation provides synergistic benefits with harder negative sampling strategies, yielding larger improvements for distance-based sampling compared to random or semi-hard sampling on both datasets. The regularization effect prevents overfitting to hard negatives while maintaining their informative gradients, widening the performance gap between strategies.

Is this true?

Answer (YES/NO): NO